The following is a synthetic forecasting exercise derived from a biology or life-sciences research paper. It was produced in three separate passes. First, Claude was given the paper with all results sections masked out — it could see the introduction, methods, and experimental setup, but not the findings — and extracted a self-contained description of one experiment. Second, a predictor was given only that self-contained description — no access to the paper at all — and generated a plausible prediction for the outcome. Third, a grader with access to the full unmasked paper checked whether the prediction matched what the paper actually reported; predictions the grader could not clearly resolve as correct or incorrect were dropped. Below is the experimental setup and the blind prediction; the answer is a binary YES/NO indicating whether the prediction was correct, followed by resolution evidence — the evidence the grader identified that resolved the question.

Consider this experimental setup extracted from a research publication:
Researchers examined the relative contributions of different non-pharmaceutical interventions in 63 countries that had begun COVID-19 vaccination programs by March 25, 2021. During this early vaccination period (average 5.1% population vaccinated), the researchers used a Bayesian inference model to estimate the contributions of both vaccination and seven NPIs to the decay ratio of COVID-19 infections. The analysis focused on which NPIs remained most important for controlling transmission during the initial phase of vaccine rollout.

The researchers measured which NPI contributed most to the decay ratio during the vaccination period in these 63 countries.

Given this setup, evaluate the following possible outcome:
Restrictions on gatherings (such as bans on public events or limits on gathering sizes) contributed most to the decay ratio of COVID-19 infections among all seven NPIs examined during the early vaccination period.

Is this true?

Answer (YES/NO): YES